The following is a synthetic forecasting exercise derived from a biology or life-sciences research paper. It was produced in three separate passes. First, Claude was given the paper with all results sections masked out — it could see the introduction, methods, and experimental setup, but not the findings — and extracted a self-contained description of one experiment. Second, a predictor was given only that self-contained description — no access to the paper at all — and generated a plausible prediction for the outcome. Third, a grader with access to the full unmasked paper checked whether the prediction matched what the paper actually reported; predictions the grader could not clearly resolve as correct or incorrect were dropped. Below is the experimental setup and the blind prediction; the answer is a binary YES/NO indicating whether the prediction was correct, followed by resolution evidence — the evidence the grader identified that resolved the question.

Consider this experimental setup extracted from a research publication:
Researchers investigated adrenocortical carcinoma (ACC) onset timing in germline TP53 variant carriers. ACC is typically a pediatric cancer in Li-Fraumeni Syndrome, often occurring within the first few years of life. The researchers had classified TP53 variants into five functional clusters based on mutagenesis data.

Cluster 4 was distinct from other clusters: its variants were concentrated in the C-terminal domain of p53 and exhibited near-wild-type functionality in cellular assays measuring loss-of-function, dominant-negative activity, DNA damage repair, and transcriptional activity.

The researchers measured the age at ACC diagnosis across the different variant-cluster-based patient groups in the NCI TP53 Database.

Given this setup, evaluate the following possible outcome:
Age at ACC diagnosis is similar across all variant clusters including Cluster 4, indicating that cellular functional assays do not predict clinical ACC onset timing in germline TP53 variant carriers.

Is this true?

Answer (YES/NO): NO